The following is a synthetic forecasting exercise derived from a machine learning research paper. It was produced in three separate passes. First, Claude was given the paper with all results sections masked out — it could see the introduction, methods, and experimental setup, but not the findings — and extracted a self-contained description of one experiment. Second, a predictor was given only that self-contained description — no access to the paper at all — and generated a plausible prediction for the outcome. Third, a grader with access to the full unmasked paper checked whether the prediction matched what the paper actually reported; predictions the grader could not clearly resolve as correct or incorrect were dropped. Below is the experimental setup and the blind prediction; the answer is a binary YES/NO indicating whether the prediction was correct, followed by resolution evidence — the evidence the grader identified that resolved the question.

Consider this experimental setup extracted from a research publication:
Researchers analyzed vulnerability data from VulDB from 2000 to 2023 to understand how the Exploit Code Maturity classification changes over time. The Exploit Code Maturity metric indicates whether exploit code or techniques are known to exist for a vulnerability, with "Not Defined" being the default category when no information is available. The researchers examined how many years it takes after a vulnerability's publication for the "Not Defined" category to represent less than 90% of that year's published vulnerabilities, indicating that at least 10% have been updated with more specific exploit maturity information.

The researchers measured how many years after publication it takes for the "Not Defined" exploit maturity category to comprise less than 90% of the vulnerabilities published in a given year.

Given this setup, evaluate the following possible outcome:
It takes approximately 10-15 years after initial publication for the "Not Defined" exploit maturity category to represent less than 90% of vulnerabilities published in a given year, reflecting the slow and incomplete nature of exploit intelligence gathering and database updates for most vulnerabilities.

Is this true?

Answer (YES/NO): NO